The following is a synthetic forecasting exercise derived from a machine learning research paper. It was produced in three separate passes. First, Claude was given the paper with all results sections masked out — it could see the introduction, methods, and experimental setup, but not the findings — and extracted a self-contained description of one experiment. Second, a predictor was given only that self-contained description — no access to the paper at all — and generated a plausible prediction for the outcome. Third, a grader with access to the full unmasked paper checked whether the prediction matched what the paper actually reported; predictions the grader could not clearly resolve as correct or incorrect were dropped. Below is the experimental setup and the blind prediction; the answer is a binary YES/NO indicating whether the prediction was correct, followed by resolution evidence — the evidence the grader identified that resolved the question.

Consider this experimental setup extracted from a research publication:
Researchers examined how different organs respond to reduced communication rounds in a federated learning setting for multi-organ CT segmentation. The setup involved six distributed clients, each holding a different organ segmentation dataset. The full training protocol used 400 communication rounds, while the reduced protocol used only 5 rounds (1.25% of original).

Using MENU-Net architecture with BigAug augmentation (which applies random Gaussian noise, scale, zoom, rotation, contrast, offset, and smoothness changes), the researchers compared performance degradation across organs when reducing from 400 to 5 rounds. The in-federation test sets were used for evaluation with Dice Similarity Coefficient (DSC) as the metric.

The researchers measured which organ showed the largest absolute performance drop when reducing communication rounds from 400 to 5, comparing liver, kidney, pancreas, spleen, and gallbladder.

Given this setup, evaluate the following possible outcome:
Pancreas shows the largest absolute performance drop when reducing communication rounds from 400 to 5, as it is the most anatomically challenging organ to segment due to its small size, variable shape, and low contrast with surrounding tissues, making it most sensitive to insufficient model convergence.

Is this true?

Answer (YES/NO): NO